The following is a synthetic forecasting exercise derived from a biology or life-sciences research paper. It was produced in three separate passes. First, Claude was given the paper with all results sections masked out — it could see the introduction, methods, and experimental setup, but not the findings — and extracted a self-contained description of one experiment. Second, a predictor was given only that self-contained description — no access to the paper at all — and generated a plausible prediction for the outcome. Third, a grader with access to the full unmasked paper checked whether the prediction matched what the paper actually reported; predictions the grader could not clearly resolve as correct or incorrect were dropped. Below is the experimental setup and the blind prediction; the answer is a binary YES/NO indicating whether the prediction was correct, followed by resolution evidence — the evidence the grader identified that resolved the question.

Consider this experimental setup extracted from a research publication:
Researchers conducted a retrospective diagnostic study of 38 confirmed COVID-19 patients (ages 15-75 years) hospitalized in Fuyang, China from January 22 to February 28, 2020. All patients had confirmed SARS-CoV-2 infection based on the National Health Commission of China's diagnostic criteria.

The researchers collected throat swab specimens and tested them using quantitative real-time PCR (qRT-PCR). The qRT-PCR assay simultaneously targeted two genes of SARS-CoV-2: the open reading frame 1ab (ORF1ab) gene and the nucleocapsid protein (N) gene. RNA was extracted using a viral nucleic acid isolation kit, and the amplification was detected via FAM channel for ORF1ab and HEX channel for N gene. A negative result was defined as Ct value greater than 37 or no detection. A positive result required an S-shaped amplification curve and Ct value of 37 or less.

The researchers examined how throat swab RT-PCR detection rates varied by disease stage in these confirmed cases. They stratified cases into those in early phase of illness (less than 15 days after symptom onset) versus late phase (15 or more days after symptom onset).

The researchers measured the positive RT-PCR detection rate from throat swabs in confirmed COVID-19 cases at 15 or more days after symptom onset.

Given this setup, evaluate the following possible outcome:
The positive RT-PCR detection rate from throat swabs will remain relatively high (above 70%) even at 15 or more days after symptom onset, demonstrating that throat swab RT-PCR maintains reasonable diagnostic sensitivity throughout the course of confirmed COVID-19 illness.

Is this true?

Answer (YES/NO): NO